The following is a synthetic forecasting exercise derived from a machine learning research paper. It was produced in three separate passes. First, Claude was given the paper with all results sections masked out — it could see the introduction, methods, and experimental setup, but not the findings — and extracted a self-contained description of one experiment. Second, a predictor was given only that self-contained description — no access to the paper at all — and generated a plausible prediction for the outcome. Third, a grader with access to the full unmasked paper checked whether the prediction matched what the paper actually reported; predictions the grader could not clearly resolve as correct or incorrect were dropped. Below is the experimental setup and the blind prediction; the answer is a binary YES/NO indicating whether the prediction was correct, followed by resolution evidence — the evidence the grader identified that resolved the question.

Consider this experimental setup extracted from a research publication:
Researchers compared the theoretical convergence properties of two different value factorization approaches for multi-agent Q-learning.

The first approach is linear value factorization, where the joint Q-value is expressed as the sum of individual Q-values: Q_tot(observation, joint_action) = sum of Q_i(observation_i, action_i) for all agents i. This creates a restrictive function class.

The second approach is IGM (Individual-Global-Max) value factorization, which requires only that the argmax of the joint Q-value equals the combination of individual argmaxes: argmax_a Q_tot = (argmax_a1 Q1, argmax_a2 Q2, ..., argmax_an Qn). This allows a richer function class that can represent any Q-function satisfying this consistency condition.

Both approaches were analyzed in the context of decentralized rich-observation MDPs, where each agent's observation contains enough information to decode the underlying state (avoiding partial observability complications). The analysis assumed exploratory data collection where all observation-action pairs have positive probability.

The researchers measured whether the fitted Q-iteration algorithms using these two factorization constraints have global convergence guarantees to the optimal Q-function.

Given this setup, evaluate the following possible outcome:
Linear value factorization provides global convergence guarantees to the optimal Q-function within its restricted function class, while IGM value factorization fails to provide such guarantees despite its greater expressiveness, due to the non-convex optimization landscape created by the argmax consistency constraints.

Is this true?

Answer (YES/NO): NO